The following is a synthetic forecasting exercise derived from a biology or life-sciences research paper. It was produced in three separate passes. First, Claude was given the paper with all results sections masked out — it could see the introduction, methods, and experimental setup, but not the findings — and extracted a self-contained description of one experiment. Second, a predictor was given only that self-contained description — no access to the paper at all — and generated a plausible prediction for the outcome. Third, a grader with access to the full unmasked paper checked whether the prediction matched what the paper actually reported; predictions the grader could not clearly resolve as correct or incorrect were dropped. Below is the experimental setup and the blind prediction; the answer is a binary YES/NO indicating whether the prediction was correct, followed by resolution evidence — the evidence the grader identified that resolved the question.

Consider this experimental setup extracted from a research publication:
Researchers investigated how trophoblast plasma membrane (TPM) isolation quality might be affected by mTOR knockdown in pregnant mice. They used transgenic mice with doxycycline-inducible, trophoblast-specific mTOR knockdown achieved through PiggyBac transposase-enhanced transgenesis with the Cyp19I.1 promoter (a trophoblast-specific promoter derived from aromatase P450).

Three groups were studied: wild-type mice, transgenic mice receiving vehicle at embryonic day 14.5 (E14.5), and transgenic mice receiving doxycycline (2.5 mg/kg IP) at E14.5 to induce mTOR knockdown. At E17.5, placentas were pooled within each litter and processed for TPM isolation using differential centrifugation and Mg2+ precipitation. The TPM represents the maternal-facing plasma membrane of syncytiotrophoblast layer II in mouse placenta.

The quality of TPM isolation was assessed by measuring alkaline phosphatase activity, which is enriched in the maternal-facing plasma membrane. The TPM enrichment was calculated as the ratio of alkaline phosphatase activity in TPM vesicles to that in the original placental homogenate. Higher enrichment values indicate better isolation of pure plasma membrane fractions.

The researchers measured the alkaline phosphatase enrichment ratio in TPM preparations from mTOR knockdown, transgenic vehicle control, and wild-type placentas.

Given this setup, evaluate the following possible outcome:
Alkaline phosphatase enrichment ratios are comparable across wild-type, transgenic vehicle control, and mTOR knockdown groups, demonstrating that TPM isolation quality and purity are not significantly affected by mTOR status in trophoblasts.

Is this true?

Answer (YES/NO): YES